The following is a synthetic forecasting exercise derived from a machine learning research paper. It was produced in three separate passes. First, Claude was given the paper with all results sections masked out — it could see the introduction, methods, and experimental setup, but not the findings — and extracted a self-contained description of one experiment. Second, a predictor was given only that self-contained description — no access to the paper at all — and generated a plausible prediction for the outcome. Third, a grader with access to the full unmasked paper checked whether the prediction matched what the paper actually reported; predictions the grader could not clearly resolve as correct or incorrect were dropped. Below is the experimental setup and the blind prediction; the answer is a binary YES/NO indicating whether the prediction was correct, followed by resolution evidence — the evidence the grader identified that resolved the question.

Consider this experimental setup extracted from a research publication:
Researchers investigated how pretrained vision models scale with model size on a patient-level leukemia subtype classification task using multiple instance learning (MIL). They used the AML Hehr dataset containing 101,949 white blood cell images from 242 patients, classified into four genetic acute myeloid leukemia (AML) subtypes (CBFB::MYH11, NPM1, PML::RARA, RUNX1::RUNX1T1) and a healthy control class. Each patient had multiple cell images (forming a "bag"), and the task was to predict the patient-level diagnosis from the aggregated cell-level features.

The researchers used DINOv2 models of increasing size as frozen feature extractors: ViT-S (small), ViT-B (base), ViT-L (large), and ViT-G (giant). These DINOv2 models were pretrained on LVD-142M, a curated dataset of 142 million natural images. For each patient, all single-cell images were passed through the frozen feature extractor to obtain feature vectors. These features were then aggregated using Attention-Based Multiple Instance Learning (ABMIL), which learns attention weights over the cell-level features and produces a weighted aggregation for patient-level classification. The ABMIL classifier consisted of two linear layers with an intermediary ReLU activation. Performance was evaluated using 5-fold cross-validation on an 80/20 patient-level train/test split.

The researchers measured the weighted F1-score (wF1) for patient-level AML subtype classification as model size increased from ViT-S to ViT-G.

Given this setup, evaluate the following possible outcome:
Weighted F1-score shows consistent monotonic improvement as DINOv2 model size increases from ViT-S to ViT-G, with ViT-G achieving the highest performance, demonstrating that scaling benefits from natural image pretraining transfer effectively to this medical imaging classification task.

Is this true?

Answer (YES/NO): NO